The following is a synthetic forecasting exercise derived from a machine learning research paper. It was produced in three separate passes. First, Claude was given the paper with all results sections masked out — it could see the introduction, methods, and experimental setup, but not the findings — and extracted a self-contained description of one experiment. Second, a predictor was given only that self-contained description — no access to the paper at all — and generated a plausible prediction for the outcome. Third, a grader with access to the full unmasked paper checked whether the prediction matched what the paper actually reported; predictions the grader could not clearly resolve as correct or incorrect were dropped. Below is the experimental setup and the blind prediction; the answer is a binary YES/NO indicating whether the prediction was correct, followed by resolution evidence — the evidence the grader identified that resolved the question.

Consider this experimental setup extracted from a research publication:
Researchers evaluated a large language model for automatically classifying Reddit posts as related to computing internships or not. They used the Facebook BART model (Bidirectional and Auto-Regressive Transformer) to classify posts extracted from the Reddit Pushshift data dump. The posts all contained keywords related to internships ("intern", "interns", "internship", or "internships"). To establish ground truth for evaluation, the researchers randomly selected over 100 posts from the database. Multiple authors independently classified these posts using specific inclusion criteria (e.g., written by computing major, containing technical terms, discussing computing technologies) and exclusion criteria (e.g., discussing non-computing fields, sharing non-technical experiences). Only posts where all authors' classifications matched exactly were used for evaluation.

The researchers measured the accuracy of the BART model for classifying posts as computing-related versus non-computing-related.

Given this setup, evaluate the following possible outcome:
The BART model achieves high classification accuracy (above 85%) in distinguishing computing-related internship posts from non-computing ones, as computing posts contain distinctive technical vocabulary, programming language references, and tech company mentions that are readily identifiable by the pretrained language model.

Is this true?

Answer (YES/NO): NO